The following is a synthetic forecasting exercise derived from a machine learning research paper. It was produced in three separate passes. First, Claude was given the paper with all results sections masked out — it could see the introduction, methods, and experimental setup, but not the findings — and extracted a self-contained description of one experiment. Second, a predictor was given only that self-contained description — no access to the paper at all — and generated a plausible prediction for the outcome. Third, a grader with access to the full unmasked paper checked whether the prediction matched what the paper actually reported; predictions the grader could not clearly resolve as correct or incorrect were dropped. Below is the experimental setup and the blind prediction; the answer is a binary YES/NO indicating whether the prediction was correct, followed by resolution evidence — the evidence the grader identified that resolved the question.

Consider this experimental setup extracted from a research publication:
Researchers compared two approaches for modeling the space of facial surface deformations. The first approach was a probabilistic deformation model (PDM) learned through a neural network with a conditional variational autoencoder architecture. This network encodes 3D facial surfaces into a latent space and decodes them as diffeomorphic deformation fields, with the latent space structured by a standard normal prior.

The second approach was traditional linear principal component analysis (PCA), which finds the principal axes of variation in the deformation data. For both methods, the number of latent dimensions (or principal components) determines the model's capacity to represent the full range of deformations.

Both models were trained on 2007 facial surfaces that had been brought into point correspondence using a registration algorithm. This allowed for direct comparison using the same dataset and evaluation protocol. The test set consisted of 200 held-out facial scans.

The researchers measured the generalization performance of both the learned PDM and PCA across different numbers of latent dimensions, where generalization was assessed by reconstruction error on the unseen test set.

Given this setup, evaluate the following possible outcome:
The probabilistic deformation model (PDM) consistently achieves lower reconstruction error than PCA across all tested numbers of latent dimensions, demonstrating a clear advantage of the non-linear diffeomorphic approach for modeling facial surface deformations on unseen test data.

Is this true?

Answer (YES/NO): NO